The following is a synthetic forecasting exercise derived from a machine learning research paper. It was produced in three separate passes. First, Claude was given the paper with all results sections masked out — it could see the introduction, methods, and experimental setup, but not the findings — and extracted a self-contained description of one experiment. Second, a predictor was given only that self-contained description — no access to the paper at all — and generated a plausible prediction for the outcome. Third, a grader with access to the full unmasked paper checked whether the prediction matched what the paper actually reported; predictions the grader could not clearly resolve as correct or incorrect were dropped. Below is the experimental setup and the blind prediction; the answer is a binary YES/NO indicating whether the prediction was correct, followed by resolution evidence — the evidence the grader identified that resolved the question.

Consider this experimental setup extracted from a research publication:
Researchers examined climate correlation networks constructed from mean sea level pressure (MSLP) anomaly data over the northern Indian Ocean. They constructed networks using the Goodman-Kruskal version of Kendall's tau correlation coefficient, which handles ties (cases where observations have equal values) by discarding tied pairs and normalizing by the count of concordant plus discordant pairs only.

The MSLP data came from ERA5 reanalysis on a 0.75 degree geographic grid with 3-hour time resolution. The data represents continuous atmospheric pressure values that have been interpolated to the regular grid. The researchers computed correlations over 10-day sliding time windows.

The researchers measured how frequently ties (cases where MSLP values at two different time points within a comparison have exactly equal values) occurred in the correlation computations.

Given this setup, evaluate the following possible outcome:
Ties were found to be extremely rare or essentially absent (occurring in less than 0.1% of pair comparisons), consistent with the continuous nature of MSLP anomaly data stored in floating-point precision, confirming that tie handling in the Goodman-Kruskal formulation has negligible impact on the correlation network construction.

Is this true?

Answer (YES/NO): YES